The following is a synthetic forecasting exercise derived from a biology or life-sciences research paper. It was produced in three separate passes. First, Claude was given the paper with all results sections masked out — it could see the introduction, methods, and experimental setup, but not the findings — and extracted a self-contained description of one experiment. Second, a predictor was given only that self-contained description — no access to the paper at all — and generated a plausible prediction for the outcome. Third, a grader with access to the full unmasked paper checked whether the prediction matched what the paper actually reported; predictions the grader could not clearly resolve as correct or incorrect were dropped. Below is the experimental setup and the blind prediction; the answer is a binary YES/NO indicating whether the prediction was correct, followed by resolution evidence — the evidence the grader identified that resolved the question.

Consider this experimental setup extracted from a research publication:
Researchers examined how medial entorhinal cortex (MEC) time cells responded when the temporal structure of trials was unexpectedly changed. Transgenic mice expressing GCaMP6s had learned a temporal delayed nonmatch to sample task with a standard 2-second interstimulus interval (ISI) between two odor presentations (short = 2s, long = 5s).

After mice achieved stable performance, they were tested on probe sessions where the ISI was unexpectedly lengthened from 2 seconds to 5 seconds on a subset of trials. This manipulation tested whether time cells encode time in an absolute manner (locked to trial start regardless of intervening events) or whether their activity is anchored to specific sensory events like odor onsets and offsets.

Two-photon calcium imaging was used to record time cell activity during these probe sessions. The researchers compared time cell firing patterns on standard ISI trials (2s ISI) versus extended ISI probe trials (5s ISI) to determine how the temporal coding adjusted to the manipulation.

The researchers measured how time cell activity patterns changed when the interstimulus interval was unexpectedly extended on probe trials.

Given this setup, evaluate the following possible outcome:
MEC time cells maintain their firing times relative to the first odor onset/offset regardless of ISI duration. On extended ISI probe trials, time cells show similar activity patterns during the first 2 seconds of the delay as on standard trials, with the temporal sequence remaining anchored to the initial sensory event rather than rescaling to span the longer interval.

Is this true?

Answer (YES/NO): NO